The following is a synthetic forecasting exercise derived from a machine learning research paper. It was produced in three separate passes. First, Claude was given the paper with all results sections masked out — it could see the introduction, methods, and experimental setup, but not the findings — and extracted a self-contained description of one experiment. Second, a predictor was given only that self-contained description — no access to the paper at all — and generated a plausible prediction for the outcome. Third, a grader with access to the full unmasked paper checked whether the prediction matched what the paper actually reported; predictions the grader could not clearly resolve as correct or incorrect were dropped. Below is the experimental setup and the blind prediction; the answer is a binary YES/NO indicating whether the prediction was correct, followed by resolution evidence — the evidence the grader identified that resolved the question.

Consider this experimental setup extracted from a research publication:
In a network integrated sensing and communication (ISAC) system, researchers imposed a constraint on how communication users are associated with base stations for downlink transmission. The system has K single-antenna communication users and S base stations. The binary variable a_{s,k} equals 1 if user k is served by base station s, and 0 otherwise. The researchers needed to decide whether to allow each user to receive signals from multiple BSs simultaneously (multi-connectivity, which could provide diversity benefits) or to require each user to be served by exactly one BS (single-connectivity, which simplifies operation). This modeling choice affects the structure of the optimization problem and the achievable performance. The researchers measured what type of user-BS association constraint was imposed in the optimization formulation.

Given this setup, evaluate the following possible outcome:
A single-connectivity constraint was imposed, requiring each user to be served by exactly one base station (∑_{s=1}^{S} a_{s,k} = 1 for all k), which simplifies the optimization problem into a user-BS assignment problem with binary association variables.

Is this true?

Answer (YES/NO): YES